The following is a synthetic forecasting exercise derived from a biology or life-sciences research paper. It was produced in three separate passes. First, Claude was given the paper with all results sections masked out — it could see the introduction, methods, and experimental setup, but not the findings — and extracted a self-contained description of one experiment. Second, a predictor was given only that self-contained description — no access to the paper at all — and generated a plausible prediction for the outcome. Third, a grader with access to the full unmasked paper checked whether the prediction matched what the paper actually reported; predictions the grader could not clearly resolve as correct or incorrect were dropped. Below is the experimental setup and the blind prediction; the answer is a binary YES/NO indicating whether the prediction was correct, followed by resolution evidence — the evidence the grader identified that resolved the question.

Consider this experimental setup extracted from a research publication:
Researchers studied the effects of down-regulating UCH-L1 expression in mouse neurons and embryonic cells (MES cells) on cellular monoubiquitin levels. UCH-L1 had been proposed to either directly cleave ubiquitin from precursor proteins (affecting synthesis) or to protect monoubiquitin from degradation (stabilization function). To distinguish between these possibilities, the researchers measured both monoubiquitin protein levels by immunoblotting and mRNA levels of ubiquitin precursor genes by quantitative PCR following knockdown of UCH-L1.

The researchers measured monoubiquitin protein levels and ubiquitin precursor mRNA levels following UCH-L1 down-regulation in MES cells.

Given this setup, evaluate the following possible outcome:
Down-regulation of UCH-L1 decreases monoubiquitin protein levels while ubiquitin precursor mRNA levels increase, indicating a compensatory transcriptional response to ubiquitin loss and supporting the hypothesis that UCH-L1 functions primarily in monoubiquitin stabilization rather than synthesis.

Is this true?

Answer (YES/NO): NO